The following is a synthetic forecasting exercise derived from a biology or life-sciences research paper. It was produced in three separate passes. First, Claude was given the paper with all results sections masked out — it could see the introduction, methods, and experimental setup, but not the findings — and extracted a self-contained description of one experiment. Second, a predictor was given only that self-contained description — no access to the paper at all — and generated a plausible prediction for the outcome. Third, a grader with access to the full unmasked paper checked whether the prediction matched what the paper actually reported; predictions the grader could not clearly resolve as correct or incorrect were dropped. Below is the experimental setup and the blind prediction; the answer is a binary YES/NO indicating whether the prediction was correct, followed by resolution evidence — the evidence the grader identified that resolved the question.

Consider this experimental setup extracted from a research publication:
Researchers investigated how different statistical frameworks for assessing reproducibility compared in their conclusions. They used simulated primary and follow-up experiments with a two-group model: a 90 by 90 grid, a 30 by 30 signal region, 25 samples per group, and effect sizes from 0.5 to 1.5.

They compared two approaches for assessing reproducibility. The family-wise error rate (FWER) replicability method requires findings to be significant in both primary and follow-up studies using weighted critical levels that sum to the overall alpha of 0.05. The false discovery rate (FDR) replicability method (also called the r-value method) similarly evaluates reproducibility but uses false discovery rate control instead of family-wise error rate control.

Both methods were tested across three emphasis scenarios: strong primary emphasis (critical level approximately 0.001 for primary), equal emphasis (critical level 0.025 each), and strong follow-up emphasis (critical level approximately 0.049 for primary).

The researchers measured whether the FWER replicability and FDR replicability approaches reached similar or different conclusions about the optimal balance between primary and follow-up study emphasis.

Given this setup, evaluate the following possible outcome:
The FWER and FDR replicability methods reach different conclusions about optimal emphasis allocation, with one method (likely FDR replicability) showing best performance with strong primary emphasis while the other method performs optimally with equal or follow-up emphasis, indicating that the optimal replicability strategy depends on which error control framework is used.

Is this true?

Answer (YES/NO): NO